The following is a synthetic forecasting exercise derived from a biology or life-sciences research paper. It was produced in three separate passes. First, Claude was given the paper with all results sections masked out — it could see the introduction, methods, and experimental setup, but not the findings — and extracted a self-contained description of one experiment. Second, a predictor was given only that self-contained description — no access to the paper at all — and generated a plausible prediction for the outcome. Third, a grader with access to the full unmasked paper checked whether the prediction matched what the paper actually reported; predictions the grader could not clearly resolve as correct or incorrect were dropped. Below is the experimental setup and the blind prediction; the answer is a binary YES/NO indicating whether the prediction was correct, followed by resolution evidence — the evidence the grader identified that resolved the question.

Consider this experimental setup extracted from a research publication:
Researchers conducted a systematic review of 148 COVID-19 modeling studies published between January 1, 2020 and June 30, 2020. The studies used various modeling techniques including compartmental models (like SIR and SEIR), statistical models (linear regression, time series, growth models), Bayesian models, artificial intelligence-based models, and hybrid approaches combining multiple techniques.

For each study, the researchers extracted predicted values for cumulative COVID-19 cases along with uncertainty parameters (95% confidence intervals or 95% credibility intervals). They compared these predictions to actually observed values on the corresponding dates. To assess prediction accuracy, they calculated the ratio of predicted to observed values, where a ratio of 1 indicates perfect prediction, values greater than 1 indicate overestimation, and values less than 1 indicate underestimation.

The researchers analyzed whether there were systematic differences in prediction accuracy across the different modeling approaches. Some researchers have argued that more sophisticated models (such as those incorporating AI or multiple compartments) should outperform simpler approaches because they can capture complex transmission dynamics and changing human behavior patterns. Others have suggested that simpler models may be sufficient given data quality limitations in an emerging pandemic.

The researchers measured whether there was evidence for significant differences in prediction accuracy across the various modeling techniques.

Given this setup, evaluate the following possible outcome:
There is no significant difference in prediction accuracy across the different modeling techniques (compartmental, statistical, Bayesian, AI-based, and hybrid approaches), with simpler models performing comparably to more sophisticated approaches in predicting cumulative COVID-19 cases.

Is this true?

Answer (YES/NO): YES